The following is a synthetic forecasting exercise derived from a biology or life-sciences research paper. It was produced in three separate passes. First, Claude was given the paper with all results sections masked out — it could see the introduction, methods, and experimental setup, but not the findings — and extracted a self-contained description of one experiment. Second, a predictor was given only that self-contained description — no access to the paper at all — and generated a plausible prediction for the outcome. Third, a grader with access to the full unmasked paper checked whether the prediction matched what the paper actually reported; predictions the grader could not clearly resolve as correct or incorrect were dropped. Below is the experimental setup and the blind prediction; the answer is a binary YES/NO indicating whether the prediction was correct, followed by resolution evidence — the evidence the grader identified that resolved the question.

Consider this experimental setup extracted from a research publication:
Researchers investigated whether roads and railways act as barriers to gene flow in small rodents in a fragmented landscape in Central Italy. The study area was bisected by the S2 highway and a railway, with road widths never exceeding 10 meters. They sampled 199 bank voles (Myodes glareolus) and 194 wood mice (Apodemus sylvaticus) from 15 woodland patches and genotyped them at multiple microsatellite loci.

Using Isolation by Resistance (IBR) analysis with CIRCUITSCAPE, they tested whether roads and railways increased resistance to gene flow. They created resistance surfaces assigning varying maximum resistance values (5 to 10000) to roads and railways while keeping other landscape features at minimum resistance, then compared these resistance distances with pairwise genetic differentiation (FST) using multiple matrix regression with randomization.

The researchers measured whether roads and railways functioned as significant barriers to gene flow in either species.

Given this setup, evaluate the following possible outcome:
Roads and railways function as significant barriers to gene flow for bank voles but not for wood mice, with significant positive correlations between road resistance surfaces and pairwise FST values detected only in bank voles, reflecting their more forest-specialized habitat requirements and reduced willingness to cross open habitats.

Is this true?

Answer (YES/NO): NO